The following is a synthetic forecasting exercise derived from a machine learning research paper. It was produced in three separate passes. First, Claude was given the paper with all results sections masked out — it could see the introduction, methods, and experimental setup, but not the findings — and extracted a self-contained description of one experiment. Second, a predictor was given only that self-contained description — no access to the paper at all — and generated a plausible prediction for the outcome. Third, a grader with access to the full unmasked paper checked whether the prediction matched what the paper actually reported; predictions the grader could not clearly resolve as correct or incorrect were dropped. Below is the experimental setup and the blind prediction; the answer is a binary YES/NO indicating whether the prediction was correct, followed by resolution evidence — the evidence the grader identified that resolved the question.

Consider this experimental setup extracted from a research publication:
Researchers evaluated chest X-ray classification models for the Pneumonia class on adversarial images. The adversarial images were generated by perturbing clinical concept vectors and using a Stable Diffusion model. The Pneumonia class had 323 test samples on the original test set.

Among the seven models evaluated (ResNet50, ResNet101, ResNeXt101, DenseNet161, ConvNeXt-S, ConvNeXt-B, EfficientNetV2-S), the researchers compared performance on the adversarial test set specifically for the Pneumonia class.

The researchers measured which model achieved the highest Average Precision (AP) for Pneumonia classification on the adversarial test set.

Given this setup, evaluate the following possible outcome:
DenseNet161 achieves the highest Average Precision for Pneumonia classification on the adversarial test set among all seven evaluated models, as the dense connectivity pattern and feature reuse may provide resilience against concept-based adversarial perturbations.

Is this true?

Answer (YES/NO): NO